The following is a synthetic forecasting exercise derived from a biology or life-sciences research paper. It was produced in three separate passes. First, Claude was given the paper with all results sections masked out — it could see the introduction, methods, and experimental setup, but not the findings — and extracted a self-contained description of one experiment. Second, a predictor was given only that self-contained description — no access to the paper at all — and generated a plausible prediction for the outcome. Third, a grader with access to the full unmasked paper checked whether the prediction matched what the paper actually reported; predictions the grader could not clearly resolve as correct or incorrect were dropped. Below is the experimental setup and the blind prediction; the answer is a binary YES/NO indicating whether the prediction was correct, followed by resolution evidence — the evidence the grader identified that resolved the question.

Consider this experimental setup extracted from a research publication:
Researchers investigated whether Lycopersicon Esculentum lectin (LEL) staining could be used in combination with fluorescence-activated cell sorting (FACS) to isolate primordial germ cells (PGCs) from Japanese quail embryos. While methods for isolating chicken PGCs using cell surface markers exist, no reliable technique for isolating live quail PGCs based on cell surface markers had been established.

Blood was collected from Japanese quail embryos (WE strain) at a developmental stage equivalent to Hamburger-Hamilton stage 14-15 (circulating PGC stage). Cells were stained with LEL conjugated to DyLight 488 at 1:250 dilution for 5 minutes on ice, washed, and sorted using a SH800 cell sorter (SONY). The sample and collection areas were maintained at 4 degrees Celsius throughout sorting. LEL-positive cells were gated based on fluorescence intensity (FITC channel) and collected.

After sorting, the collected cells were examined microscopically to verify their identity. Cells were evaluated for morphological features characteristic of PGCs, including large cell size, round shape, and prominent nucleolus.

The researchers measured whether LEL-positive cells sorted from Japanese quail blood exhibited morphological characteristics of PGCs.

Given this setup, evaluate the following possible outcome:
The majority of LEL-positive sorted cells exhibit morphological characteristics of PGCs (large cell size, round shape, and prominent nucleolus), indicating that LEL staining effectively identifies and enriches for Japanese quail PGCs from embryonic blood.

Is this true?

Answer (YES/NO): YES